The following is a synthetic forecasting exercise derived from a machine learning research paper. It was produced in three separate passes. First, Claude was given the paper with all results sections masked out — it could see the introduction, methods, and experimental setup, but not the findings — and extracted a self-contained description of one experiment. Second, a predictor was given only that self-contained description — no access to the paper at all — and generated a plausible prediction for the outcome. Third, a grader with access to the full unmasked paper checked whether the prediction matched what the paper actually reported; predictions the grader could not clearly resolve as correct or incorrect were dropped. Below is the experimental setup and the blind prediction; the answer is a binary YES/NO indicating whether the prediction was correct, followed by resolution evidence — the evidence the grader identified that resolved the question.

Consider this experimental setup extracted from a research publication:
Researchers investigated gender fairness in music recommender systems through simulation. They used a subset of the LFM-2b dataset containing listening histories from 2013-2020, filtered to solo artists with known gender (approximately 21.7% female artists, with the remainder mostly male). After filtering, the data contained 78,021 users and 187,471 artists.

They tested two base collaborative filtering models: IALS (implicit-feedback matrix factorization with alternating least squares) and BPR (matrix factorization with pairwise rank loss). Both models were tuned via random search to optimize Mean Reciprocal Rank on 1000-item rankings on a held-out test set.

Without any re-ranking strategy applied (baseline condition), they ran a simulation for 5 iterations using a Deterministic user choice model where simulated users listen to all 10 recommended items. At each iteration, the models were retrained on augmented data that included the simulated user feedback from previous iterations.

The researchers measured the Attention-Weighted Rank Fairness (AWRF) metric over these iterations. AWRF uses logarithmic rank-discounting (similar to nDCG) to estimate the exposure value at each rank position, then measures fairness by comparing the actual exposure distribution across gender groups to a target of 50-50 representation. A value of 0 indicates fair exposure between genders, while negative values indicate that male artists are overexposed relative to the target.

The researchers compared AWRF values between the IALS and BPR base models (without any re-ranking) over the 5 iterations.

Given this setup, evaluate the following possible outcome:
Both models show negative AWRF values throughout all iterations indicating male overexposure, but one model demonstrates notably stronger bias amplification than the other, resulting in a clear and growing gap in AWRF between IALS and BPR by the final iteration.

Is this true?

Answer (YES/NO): NO